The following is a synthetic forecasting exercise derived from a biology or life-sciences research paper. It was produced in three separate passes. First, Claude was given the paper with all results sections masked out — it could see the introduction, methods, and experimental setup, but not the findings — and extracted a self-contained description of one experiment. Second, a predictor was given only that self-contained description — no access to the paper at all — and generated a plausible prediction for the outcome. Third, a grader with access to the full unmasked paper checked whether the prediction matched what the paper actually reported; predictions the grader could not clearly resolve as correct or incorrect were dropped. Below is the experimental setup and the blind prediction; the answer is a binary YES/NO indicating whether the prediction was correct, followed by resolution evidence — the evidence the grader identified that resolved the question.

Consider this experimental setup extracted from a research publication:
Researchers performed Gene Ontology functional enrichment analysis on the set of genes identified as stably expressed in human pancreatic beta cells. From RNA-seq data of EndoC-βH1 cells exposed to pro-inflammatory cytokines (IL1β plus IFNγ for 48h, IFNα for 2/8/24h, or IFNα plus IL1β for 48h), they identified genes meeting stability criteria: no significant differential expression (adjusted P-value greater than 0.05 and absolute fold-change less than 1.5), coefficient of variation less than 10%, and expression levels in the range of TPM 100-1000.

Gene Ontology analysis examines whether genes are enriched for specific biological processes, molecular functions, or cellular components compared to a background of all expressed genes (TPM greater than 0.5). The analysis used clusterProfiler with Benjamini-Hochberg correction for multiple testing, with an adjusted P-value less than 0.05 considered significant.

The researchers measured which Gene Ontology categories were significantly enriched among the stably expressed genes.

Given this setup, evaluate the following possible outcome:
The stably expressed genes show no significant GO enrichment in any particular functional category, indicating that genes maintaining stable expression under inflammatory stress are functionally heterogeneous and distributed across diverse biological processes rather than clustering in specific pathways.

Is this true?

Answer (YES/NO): NO